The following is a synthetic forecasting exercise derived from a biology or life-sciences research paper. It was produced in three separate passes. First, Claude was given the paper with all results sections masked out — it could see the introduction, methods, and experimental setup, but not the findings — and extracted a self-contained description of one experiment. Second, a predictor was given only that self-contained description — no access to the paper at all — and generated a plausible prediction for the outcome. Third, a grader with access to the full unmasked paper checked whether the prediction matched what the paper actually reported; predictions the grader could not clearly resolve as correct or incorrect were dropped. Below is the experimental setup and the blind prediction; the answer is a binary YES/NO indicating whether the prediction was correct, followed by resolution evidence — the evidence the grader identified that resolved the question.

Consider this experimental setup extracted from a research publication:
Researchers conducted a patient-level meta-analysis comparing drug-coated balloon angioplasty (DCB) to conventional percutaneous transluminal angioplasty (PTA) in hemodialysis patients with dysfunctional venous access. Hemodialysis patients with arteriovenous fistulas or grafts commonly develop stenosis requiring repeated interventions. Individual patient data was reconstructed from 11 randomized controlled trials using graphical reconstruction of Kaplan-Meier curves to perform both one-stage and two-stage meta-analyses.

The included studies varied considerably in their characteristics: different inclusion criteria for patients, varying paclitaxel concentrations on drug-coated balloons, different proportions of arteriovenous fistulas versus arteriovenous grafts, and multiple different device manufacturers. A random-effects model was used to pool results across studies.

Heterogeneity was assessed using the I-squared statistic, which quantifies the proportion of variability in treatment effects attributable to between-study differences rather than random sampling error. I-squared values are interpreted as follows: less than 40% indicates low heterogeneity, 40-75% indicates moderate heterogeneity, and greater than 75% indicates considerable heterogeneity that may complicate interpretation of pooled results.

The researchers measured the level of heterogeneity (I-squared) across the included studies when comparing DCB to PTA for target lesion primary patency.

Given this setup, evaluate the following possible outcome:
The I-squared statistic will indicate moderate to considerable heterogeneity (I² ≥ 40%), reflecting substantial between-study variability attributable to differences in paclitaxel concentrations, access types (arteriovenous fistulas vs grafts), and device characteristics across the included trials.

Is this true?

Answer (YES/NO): YES